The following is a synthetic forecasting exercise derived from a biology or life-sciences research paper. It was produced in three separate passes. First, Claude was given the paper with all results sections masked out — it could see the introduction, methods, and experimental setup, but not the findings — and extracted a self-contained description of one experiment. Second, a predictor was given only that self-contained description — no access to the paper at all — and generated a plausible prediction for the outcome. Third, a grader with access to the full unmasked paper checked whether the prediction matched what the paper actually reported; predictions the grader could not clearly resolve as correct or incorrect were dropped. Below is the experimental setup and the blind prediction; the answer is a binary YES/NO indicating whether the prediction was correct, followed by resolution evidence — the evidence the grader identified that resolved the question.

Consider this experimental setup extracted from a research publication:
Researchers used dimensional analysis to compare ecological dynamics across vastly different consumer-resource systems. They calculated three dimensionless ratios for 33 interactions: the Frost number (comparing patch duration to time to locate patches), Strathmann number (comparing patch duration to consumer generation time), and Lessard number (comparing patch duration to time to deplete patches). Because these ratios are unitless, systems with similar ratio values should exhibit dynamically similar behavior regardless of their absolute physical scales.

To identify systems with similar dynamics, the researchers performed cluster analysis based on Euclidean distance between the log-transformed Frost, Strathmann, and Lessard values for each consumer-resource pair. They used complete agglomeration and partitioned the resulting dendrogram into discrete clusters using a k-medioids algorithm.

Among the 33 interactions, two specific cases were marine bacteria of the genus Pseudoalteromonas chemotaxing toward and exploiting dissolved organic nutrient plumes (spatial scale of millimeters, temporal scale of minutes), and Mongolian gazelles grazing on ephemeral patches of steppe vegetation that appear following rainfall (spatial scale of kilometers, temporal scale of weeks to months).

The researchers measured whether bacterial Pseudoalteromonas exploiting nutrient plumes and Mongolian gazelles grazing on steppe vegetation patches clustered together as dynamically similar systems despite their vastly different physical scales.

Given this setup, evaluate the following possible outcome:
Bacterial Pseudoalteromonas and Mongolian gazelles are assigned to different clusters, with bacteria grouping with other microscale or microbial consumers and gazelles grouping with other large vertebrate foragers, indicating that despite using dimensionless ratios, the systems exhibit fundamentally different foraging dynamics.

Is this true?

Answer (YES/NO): NO